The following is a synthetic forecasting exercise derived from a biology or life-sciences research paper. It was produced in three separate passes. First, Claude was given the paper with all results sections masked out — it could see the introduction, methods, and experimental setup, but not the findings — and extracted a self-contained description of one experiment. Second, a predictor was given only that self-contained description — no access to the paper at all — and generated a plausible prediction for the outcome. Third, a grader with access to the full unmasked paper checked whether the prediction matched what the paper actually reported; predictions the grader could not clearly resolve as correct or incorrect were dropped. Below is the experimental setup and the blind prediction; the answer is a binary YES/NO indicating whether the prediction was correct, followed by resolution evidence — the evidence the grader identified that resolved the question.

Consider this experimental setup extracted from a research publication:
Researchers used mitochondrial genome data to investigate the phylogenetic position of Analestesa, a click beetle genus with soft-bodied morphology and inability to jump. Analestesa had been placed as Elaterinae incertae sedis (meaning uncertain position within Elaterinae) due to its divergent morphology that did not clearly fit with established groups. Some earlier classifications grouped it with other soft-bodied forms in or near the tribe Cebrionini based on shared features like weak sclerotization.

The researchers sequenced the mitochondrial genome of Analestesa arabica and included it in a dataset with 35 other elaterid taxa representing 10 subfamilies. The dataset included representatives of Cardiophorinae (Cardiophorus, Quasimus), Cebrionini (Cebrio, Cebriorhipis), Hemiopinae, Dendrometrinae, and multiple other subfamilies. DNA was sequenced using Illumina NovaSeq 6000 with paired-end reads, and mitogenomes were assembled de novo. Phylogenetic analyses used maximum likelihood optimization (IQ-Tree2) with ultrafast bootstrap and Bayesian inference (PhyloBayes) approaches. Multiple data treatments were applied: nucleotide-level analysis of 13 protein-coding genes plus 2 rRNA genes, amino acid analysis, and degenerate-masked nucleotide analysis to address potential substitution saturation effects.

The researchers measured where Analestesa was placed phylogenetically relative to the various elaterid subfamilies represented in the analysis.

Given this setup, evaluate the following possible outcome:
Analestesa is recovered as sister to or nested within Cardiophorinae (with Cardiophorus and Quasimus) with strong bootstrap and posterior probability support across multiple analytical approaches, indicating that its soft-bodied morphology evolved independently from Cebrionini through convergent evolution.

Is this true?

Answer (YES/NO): YES